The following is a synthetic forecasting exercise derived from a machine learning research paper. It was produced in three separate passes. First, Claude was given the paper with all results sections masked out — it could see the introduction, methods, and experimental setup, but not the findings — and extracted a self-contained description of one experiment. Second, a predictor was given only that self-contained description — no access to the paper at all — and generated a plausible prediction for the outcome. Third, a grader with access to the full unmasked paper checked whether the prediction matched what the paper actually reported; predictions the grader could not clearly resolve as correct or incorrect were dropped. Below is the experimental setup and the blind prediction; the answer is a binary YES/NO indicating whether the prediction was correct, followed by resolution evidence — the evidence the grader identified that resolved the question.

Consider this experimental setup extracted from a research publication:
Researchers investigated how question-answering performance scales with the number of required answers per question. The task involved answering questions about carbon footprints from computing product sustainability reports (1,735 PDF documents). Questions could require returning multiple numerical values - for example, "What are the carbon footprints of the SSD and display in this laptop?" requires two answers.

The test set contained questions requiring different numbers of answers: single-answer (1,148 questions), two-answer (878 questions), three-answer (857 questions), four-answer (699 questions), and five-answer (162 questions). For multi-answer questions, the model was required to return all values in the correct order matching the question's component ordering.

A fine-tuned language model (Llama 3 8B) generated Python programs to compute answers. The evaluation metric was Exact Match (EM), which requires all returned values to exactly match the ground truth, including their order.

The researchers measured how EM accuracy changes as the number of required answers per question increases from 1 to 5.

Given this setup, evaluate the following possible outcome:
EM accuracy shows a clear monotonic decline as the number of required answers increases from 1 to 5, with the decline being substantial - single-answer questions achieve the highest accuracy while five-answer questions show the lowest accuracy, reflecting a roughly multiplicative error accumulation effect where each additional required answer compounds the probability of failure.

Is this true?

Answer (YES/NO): NO